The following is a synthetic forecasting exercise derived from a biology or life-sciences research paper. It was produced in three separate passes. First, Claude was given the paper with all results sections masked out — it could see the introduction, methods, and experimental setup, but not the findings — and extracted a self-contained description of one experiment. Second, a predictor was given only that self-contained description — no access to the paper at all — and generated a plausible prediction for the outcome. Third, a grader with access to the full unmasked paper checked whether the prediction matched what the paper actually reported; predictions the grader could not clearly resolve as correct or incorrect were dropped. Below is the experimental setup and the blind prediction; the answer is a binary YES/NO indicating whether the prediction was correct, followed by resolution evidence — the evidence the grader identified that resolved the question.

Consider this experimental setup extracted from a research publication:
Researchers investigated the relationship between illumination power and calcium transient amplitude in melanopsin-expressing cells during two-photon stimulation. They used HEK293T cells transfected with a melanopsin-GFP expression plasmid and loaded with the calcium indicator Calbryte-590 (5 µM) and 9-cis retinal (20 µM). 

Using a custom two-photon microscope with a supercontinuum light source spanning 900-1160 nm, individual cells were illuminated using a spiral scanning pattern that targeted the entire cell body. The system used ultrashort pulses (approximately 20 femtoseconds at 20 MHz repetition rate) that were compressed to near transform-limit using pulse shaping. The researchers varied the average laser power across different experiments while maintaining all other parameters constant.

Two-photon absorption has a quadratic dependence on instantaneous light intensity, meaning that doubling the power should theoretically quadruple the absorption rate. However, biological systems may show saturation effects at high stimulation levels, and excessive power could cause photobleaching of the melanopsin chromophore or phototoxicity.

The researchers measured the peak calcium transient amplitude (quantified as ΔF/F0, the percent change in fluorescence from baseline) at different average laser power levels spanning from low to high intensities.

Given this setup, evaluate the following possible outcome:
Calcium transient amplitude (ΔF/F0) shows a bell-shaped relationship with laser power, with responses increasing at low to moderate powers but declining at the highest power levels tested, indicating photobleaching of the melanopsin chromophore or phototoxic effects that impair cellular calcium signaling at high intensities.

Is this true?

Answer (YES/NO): NO